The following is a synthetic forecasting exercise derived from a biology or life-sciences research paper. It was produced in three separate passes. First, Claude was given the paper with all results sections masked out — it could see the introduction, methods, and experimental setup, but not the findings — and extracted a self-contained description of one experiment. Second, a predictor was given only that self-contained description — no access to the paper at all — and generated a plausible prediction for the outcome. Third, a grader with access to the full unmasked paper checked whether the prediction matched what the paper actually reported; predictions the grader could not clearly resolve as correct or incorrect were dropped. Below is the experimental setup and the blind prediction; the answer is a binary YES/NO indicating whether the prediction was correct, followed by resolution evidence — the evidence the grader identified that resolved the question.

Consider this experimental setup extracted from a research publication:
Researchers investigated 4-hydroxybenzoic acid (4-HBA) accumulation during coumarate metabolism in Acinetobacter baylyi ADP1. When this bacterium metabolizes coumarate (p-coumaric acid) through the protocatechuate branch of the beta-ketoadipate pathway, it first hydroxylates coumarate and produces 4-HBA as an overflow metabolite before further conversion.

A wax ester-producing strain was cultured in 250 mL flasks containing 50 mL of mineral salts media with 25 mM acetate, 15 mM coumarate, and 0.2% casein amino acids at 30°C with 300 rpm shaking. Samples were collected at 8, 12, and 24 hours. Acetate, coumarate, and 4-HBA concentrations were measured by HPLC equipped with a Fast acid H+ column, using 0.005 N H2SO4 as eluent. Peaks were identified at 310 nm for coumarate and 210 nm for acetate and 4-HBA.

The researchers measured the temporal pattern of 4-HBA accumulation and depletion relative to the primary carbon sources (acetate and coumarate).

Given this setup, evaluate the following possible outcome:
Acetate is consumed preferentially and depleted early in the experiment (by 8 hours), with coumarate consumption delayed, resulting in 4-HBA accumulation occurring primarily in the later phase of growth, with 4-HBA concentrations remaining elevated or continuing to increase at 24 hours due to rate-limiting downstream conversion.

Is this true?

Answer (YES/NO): NO